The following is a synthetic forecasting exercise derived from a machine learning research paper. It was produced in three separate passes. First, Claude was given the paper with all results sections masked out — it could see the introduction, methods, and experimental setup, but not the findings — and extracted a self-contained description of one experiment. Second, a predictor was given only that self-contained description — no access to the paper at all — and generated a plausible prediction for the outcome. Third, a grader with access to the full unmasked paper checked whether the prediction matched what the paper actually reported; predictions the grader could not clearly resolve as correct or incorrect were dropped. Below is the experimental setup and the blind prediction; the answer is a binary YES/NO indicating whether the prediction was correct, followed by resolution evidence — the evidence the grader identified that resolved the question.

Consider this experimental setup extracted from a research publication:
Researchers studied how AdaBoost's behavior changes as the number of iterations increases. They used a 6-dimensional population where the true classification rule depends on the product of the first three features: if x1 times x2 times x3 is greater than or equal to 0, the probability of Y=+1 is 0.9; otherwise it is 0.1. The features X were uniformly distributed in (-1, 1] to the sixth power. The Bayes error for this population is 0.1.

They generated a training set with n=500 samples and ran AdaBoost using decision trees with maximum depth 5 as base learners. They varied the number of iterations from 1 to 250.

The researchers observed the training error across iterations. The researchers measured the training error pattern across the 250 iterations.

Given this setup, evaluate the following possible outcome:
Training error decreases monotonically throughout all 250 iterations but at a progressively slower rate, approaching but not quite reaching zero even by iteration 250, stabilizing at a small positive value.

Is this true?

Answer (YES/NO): NO